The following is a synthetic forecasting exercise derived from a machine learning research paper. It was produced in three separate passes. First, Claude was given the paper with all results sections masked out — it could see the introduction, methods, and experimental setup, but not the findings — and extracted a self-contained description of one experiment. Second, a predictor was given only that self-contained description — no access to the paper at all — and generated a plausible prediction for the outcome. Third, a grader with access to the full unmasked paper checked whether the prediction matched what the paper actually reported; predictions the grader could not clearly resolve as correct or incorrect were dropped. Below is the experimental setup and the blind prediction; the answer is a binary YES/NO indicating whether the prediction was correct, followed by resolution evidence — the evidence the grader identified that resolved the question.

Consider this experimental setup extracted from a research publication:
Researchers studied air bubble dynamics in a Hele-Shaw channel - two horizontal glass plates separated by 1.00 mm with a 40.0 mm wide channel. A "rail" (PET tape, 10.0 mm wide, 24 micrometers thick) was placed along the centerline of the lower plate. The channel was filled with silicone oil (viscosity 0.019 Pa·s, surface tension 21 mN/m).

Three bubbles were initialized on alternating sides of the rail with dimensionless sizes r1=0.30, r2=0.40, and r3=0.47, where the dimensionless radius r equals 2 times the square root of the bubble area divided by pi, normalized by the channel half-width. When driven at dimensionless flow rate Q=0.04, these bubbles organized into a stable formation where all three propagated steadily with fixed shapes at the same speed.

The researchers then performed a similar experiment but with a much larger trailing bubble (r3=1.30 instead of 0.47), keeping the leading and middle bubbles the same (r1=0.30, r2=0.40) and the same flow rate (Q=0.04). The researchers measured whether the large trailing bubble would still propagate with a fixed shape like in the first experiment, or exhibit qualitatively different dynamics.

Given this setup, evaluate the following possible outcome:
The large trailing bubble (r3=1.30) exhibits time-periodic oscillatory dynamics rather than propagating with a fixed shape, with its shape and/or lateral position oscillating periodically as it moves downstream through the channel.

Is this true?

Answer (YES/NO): YES